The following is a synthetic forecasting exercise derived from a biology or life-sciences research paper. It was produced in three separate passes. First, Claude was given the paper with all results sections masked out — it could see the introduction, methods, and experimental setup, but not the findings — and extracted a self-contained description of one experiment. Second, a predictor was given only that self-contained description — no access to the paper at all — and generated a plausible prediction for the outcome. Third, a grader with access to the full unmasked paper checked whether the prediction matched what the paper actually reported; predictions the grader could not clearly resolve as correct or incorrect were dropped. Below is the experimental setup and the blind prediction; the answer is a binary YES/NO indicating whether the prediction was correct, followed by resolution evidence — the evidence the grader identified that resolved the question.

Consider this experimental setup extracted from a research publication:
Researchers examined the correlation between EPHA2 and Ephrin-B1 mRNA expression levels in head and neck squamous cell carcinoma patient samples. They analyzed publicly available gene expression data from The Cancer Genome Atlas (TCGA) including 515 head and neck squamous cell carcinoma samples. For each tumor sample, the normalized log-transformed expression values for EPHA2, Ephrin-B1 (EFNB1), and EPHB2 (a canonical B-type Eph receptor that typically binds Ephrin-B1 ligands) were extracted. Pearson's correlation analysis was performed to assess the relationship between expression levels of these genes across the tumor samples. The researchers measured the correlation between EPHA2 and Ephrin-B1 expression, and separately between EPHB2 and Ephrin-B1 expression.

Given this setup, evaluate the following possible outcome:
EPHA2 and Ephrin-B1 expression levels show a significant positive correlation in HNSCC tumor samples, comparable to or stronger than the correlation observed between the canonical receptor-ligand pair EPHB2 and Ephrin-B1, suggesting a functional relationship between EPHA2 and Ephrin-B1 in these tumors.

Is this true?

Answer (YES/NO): YES